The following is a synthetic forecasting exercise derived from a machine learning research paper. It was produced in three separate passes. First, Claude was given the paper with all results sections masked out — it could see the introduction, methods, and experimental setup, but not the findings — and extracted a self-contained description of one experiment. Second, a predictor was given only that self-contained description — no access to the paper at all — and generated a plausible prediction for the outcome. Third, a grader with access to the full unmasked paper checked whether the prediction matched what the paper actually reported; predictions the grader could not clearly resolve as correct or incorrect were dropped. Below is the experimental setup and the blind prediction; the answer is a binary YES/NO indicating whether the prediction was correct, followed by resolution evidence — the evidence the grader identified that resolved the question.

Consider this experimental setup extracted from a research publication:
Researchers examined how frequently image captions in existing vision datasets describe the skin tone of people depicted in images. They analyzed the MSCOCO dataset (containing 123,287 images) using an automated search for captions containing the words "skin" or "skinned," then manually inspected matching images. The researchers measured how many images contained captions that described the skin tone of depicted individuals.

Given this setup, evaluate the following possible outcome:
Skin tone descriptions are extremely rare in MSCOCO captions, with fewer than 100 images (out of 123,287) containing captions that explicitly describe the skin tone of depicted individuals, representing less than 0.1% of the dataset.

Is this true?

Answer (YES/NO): YES